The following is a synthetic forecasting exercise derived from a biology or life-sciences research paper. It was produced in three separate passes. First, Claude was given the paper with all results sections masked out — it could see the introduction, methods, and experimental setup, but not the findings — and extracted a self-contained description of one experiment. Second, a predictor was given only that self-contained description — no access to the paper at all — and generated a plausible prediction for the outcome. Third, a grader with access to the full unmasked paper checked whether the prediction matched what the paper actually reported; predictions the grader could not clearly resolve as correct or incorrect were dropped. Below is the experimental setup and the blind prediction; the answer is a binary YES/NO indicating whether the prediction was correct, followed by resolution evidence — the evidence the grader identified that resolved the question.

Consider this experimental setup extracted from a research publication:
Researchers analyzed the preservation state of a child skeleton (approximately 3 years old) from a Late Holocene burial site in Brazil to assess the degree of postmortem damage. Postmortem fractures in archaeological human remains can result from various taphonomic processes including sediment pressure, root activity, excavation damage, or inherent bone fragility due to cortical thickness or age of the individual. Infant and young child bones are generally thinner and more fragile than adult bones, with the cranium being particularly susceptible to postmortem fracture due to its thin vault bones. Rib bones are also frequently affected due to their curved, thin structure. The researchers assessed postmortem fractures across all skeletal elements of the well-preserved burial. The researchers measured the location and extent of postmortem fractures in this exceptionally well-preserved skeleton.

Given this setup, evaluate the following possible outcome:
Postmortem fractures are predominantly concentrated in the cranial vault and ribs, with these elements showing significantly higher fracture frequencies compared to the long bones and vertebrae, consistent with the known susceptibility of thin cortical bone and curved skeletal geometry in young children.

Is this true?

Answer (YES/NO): YES